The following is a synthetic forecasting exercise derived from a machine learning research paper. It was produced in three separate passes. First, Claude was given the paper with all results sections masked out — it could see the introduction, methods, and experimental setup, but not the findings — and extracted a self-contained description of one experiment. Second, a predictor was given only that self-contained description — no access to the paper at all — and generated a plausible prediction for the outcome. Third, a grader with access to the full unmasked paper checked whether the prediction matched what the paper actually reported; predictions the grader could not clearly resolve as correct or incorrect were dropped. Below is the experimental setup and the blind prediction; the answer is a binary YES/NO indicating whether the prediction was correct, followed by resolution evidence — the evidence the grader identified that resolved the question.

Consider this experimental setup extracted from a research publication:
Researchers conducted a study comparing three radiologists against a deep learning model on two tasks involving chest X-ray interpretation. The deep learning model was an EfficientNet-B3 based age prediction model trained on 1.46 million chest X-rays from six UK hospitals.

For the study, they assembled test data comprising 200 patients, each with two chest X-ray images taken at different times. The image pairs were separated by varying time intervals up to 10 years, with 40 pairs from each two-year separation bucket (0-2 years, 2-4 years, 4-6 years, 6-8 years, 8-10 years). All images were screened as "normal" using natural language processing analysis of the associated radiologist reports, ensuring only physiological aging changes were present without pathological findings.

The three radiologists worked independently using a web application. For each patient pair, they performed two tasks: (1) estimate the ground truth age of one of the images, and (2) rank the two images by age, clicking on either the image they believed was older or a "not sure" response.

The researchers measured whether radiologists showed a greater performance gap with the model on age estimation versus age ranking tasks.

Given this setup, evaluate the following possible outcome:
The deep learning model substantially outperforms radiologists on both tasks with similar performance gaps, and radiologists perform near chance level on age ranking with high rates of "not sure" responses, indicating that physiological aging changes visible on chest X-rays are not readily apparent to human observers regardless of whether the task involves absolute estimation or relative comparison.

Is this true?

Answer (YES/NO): NO